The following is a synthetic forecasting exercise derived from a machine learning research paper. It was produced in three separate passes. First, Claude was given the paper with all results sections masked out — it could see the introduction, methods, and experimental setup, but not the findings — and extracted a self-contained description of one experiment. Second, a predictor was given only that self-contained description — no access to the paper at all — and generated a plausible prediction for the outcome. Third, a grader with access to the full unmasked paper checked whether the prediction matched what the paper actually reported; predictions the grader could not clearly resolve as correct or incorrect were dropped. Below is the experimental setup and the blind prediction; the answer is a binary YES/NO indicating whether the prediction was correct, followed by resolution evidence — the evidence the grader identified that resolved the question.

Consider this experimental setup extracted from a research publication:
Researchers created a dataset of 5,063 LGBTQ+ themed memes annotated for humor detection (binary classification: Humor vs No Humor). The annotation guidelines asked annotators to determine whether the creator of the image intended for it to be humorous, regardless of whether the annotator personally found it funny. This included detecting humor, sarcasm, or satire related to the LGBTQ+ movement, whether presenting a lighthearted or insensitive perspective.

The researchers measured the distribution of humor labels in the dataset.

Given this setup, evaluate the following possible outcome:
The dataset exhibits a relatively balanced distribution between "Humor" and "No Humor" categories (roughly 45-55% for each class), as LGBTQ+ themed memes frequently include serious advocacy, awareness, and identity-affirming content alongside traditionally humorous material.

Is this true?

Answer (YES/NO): NO